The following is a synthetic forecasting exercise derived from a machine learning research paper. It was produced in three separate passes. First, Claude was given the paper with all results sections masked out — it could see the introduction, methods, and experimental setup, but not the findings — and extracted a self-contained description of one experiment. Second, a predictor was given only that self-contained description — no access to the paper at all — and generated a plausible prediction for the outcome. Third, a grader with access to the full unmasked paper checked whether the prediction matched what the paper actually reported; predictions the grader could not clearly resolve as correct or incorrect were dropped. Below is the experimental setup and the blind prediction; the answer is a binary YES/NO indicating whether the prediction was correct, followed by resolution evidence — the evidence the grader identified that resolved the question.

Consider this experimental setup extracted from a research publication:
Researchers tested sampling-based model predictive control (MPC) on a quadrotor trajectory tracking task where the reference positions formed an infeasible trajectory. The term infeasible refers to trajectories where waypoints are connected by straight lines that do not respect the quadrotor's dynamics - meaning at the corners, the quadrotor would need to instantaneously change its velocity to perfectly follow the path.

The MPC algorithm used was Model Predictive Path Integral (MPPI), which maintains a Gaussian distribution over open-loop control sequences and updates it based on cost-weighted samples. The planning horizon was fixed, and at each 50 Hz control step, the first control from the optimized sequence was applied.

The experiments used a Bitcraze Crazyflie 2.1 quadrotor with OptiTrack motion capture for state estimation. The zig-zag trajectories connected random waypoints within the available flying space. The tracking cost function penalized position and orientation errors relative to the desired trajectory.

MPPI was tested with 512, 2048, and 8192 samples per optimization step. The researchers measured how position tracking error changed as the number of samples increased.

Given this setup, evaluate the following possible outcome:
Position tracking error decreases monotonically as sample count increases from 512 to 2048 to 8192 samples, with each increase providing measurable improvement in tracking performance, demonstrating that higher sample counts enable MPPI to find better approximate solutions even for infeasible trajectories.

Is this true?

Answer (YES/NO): NO